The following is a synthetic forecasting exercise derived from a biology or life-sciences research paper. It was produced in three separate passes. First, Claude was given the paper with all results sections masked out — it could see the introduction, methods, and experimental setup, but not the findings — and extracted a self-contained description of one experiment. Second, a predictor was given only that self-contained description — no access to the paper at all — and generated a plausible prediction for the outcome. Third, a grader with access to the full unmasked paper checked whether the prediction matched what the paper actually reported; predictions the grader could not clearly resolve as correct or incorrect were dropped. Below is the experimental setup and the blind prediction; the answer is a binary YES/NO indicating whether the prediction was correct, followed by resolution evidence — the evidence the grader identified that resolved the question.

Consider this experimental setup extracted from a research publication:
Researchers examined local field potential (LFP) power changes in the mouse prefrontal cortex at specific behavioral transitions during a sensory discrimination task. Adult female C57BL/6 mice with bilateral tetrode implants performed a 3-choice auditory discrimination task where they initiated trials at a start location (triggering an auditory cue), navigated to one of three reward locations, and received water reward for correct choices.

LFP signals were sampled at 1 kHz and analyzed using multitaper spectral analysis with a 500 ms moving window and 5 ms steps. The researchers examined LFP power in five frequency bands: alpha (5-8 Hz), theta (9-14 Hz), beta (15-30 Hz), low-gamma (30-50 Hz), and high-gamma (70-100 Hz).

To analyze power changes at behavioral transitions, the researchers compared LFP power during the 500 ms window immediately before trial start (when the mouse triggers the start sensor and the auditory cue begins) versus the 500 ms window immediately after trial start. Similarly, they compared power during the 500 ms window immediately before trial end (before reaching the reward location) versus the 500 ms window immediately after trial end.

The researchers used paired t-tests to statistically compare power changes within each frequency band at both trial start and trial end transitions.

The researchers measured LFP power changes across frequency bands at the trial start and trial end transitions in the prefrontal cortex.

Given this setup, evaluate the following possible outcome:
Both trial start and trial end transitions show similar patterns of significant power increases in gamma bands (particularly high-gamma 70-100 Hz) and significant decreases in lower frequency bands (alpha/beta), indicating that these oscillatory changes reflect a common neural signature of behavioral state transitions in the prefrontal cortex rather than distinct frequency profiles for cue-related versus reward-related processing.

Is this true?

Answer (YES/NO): NO